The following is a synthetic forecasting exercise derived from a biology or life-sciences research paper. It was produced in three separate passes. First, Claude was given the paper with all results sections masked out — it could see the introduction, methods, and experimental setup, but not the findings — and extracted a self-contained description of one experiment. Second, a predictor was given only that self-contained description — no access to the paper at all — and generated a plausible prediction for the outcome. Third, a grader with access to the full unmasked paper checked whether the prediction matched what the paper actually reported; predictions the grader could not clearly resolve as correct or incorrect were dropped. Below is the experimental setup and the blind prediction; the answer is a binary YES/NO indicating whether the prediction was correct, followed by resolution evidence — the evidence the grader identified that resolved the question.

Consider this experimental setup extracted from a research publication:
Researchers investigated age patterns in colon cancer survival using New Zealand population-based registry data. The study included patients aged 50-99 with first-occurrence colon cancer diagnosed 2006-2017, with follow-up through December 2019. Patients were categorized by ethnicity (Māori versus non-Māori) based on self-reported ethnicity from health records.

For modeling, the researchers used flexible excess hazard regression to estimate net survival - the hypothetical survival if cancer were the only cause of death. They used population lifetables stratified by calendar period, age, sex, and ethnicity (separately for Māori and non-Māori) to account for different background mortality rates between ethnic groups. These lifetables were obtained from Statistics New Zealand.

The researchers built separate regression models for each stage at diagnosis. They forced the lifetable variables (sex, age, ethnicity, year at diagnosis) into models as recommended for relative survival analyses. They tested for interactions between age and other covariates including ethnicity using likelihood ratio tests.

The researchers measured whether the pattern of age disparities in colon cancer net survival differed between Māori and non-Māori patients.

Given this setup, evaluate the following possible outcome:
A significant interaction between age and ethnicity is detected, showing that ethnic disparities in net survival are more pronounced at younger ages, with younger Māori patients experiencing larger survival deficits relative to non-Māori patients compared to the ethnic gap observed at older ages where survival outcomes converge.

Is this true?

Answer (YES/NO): NO